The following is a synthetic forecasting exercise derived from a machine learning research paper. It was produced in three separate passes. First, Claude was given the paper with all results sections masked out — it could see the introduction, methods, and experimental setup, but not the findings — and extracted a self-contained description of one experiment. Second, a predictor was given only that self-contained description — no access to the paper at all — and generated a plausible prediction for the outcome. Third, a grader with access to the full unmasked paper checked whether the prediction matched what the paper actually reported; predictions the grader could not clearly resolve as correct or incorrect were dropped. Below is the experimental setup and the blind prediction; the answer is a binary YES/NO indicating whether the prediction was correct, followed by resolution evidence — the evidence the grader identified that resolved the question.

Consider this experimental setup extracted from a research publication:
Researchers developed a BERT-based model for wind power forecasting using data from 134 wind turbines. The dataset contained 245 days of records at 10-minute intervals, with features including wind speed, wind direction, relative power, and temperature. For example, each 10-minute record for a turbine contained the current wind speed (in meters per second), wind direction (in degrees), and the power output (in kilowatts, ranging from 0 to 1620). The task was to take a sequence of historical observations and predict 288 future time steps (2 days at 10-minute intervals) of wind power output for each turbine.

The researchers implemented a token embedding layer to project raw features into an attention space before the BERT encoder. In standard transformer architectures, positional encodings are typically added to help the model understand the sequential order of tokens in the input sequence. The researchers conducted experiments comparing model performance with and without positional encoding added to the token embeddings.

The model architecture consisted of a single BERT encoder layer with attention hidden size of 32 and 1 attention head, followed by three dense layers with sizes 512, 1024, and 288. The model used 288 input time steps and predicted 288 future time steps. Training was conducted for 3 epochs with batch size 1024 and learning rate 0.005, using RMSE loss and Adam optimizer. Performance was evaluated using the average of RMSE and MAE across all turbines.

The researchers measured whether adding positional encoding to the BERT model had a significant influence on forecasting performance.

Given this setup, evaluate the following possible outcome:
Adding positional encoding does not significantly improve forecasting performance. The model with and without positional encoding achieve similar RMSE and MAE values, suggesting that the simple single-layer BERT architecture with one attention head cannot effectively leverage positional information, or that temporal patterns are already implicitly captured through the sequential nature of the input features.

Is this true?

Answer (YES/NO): YES